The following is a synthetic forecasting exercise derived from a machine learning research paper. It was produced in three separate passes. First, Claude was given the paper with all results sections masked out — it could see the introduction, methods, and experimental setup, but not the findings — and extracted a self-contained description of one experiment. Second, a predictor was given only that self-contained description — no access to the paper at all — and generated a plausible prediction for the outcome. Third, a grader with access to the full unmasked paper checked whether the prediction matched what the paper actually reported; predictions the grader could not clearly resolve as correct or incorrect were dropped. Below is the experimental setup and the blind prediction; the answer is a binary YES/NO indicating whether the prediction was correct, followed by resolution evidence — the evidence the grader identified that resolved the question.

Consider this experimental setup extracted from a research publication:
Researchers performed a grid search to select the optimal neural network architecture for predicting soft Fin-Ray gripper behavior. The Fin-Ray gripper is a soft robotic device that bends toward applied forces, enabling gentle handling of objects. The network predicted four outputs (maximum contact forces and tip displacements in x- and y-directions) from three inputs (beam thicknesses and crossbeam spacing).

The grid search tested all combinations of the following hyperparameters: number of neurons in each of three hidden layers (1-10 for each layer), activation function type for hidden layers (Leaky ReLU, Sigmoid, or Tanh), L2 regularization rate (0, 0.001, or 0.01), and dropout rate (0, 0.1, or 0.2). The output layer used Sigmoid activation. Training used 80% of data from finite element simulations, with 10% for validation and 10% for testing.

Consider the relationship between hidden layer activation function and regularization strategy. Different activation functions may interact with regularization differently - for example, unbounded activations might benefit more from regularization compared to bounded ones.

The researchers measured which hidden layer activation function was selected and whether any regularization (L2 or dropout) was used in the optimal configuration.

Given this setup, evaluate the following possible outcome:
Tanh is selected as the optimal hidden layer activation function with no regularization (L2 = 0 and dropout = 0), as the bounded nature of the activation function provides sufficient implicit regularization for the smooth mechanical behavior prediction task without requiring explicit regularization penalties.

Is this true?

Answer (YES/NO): YES